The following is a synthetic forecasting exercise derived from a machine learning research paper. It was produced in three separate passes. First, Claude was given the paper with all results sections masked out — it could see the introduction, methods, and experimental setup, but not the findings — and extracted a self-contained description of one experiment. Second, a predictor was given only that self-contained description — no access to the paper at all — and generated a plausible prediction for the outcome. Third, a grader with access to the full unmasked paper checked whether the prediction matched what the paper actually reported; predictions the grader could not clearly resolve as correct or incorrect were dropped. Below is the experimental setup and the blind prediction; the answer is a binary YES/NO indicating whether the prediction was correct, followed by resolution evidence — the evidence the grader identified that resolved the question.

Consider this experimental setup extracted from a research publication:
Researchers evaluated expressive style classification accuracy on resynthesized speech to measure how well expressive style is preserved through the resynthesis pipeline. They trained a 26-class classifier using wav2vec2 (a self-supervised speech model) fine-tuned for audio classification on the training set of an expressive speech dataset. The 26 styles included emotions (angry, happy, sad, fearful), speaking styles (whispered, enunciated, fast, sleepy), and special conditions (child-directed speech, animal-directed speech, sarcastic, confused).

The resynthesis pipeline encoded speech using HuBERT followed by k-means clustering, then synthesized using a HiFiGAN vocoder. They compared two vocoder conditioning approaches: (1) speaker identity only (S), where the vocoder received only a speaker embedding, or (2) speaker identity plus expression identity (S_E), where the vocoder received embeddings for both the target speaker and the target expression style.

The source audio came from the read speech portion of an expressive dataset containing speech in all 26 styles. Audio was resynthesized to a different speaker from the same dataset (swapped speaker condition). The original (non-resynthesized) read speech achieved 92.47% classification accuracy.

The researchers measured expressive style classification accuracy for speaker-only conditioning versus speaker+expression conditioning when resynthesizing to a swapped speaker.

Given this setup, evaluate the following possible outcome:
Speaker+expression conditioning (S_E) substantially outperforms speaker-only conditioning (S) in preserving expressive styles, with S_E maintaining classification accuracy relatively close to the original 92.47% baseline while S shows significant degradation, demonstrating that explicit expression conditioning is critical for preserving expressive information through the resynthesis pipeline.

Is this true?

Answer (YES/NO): YES